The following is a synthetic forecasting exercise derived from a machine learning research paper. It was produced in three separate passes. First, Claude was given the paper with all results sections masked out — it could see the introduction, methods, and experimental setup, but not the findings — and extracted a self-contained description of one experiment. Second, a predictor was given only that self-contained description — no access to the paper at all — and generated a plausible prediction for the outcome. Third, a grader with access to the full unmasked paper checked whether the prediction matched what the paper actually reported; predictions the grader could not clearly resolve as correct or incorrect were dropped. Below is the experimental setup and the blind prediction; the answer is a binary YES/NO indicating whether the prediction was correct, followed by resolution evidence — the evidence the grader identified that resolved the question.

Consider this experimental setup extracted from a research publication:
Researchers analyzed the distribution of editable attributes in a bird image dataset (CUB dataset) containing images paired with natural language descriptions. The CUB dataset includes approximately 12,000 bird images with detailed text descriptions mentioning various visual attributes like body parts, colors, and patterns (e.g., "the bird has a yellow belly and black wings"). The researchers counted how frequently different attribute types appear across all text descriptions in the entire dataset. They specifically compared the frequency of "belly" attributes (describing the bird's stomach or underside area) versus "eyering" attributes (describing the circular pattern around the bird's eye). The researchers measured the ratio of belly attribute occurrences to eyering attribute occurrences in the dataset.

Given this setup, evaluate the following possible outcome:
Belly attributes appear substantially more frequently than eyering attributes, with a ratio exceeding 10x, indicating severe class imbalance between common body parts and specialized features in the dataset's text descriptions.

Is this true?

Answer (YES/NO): YES